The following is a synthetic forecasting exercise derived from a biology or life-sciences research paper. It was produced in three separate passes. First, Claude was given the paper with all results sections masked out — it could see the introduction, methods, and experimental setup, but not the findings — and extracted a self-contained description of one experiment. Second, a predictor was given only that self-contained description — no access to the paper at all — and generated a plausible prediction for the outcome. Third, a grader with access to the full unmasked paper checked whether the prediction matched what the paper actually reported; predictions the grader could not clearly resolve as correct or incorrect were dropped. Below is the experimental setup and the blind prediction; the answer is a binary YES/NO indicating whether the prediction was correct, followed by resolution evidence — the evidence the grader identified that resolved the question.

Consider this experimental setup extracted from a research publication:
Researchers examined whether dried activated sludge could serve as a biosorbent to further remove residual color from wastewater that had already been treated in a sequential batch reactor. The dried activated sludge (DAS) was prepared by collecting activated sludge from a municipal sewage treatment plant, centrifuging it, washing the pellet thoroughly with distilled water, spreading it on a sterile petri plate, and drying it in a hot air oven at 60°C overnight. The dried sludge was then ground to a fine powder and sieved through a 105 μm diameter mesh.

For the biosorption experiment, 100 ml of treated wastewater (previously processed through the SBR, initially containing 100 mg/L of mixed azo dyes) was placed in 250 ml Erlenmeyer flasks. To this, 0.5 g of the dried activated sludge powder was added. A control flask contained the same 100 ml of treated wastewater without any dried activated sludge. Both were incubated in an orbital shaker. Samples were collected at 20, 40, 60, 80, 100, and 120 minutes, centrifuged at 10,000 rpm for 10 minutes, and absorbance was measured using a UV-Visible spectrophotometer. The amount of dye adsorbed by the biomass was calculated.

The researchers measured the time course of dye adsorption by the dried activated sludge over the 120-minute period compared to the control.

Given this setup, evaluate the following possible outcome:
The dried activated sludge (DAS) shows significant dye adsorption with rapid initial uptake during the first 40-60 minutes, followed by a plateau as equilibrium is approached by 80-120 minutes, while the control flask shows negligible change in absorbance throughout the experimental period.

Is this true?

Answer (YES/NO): NO